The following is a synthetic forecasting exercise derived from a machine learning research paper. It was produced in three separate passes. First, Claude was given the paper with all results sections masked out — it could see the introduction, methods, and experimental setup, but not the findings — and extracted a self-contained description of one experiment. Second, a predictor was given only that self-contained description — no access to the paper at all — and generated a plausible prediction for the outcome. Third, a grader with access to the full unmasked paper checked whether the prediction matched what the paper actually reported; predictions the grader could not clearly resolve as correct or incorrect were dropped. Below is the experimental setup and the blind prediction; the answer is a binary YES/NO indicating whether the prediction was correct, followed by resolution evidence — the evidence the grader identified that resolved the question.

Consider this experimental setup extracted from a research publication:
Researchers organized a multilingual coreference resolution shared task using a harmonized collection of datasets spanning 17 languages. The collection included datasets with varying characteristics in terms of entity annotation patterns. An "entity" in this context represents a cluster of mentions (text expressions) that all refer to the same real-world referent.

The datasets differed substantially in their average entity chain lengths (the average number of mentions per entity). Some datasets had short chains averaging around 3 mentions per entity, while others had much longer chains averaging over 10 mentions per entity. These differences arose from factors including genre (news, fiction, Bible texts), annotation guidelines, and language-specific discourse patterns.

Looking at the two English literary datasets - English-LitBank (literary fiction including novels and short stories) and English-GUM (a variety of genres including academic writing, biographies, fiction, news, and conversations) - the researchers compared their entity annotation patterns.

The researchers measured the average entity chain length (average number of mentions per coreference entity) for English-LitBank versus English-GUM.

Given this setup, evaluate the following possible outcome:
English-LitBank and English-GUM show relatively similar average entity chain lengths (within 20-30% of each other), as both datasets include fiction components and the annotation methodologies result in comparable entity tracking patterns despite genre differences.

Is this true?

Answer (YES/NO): NO